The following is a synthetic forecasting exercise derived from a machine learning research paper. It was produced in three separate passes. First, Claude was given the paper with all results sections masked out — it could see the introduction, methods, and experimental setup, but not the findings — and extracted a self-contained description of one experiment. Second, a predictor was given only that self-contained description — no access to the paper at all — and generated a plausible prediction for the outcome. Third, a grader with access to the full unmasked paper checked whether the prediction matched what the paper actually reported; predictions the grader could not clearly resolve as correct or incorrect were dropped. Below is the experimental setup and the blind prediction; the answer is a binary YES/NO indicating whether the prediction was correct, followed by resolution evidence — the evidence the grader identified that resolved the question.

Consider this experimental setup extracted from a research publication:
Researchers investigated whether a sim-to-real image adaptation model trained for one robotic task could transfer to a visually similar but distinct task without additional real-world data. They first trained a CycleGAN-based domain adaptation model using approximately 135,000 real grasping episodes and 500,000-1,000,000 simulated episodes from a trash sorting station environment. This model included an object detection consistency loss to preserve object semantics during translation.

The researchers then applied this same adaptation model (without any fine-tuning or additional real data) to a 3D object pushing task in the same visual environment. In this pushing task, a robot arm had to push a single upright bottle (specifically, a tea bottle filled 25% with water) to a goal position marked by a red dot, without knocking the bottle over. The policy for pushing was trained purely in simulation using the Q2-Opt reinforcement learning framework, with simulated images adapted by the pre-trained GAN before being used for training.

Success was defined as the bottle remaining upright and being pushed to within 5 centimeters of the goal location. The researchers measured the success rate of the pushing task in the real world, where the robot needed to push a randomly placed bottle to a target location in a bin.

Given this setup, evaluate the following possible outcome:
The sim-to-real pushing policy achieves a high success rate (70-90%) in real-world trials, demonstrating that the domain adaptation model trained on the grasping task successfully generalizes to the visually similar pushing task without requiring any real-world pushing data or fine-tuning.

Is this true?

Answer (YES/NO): YES